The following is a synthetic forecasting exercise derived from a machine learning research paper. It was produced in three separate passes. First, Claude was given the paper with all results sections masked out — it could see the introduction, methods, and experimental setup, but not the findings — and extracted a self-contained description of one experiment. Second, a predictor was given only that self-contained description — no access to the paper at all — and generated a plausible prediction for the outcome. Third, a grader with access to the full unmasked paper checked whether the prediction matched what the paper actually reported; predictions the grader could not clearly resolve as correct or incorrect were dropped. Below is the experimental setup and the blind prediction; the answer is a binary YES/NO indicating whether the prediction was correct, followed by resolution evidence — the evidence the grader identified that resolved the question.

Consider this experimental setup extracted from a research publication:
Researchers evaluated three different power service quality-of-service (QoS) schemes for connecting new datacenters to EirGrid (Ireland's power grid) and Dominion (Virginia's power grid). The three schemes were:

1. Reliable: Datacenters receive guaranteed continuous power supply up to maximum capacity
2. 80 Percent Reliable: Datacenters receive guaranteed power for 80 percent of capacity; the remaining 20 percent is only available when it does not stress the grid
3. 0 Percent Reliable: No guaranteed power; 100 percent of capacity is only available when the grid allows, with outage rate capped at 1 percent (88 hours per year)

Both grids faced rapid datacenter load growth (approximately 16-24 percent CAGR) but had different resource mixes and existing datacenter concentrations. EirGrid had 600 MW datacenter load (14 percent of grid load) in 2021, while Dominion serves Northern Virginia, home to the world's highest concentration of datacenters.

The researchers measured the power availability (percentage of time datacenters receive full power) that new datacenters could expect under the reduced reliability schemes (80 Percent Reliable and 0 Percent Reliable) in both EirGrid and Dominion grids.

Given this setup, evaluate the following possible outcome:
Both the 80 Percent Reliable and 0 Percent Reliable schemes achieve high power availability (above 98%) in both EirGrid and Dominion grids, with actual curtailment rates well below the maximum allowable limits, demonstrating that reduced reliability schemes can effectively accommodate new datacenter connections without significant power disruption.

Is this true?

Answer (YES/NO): NO